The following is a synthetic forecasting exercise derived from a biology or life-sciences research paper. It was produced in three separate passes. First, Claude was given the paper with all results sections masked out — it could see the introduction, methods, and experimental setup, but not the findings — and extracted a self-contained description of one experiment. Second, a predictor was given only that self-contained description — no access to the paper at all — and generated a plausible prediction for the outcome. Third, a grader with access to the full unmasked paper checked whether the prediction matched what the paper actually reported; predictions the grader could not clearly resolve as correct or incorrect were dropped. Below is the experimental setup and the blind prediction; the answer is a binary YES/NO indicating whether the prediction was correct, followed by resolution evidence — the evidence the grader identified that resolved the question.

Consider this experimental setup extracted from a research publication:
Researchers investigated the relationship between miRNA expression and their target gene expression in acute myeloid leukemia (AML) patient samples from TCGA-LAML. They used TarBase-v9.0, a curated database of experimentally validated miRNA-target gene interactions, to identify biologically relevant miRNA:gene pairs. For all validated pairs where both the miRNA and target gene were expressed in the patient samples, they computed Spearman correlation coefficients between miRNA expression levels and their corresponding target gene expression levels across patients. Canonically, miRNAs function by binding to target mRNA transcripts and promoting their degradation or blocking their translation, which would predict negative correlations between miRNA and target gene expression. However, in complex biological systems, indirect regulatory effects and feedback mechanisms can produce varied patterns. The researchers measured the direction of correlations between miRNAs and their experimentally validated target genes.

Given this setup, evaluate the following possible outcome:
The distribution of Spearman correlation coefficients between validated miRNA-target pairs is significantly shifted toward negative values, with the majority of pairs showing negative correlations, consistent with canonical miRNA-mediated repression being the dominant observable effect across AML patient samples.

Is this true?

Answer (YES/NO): YES